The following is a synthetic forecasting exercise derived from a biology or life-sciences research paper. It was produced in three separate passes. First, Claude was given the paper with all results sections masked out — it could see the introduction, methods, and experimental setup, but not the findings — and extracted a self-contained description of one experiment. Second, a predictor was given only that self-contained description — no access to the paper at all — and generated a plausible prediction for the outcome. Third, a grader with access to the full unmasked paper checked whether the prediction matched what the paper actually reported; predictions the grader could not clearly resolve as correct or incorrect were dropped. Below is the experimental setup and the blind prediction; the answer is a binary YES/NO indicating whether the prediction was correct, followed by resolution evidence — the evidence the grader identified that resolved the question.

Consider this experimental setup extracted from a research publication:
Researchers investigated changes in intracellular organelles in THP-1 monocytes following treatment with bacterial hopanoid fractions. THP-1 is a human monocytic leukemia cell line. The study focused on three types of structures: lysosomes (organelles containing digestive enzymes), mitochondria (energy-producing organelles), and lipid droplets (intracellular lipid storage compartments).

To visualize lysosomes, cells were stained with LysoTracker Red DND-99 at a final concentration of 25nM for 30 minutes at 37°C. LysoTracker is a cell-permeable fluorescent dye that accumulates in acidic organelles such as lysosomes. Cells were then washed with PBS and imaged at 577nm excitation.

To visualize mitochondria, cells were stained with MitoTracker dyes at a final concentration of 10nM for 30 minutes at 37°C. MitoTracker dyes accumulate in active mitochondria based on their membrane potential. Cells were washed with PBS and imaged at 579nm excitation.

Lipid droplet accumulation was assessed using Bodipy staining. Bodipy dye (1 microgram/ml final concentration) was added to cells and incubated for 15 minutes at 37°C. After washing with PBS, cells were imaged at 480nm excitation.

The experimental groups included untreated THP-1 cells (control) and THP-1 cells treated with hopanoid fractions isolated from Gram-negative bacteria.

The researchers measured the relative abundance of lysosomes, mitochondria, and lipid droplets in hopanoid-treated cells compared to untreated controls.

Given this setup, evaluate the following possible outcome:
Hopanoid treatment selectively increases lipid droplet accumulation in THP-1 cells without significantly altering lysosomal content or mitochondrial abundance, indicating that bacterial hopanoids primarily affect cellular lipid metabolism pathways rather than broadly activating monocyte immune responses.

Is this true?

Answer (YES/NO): NO